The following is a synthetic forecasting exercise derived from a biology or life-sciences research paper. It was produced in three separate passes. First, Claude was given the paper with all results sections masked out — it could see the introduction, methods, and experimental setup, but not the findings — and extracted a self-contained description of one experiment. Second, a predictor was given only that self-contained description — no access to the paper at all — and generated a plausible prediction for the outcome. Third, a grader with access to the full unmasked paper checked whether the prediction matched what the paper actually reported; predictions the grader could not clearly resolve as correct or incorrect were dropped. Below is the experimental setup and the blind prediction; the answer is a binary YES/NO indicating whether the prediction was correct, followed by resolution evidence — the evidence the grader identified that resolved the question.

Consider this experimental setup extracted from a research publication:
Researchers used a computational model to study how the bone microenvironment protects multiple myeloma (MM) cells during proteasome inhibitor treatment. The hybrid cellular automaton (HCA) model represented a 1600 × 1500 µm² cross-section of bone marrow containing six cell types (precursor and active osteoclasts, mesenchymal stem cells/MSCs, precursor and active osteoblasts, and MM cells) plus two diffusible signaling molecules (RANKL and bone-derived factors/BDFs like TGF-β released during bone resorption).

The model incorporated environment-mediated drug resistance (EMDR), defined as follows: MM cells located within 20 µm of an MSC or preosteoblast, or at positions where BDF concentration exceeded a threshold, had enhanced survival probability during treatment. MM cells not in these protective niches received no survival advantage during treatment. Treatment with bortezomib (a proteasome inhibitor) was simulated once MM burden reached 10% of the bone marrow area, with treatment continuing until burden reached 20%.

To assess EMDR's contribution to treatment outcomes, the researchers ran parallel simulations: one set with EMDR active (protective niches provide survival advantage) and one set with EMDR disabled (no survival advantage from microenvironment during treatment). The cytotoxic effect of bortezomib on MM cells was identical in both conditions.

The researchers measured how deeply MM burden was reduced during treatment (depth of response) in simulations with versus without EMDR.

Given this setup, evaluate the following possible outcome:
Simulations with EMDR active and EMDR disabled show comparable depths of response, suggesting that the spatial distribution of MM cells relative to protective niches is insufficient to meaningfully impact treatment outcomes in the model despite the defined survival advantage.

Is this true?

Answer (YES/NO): NO